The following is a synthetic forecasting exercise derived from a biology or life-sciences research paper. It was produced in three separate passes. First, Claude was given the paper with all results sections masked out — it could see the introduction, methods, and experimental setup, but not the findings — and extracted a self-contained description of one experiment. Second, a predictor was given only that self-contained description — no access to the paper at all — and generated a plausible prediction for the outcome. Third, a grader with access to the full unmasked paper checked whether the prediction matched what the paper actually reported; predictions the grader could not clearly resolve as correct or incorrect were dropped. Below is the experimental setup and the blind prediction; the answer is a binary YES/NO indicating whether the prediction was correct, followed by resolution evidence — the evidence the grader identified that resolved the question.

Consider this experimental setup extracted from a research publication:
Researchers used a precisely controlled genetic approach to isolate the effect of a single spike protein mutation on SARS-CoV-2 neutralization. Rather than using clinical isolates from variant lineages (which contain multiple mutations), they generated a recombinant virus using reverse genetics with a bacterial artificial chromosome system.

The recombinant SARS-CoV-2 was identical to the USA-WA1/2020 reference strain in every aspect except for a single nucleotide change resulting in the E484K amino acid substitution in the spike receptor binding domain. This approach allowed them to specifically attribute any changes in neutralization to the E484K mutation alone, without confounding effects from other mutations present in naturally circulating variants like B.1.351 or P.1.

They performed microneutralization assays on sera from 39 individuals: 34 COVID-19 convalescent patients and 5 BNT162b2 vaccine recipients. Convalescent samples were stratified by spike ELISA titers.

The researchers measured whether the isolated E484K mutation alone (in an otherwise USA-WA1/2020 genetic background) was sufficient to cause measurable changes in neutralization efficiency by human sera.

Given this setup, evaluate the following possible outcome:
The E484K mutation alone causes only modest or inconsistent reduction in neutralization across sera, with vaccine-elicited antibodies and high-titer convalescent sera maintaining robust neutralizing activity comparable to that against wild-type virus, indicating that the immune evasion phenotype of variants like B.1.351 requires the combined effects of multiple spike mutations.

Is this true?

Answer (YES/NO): NO